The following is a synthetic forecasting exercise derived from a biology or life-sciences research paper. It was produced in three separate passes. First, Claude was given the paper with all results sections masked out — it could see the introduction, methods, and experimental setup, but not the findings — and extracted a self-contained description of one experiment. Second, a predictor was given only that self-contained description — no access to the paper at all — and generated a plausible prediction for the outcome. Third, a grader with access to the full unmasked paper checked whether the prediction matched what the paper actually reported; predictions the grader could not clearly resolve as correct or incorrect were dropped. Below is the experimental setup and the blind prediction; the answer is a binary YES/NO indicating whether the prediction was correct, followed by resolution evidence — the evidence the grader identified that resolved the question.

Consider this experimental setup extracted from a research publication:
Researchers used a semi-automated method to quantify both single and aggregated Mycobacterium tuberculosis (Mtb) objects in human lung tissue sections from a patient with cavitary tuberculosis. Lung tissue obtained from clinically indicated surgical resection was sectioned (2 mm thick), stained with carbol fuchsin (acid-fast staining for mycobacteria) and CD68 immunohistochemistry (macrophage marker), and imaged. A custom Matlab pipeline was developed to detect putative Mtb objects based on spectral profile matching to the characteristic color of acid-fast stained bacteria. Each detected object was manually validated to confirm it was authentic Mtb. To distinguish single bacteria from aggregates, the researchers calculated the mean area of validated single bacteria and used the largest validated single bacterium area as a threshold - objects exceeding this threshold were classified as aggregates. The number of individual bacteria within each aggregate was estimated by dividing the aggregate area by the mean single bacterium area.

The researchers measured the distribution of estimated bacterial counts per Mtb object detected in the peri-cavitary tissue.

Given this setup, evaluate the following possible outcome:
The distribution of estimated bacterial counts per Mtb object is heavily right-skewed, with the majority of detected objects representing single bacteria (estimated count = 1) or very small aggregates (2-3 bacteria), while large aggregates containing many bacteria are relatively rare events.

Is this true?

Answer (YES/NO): YES